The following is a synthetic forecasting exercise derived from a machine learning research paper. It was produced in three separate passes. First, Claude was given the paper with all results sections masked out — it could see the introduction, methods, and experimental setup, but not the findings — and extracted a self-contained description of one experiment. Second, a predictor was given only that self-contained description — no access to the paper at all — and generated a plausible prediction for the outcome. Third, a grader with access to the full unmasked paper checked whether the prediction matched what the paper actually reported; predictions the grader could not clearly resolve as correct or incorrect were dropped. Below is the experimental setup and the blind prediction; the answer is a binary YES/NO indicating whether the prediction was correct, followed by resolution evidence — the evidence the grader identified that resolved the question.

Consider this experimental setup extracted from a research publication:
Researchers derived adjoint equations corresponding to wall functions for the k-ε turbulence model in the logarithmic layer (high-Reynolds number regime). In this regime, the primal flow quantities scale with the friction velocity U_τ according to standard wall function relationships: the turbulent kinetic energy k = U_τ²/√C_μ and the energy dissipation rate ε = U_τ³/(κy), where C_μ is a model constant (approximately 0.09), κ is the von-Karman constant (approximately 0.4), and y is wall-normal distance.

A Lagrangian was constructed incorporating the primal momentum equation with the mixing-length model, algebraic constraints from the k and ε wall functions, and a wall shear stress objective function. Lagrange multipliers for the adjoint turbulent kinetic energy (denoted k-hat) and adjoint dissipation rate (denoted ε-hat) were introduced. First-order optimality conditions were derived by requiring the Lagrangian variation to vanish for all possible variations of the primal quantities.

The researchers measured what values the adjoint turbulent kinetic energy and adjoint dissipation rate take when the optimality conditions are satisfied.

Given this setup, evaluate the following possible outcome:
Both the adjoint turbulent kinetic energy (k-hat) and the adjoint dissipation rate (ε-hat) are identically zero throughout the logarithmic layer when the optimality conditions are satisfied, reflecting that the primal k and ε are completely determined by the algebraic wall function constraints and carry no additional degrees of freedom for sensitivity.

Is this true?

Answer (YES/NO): NO